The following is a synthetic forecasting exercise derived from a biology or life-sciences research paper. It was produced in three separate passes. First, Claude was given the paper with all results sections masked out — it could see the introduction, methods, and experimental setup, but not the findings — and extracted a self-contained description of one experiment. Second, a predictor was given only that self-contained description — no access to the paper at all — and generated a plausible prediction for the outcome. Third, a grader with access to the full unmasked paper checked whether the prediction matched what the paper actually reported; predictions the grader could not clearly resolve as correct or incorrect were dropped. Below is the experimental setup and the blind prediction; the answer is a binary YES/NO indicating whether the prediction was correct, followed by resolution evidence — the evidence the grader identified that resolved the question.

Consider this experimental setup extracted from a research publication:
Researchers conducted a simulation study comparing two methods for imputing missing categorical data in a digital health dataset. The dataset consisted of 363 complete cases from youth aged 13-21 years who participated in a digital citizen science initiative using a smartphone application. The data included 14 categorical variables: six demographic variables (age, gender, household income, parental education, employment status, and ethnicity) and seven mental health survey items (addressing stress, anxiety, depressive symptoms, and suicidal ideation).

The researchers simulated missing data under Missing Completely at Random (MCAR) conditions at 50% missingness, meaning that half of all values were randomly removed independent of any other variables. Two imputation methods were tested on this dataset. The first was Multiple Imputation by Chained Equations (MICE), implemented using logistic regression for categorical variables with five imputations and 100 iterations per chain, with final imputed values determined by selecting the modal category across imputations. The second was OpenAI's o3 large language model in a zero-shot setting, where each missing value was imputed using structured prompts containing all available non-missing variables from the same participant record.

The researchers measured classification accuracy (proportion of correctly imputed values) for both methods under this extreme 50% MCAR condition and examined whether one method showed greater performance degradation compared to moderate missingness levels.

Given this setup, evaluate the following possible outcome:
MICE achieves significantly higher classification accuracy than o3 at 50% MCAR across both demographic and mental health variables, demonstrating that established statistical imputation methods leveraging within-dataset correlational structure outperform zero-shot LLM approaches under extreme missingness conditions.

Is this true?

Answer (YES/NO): NO